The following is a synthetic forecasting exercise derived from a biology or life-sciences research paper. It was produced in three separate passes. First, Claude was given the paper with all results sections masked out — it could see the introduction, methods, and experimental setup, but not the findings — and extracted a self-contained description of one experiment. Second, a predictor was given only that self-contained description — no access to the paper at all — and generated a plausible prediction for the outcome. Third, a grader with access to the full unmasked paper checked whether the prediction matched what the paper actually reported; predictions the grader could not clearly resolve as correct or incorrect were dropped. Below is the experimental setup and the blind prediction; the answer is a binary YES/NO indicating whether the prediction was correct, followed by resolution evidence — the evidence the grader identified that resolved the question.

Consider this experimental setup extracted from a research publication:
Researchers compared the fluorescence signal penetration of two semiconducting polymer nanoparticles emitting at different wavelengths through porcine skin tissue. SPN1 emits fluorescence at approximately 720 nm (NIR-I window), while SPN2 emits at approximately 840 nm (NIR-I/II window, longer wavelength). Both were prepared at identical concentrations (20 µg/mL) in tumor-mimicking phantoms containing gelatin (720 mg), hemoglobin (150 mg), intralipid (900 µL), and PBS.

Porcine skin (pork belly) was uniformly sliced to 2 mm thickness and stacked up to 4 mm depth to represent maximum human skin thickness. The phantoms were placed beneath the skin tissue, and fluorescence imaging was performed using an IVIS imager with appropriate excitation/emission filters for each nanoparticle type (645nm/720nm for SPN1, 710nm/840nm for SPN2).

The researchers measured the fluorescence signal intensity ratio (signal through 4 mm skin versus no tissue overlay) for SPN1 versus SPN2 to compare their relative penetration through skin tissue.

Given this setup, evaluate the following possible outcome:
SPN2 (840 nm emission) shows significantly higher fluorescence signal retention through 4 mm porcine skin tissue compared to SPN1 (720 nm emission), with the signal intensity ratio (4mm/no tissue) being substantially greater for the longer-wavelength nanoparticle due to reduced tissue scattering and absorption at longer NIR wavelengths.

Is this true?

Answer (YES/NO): YES